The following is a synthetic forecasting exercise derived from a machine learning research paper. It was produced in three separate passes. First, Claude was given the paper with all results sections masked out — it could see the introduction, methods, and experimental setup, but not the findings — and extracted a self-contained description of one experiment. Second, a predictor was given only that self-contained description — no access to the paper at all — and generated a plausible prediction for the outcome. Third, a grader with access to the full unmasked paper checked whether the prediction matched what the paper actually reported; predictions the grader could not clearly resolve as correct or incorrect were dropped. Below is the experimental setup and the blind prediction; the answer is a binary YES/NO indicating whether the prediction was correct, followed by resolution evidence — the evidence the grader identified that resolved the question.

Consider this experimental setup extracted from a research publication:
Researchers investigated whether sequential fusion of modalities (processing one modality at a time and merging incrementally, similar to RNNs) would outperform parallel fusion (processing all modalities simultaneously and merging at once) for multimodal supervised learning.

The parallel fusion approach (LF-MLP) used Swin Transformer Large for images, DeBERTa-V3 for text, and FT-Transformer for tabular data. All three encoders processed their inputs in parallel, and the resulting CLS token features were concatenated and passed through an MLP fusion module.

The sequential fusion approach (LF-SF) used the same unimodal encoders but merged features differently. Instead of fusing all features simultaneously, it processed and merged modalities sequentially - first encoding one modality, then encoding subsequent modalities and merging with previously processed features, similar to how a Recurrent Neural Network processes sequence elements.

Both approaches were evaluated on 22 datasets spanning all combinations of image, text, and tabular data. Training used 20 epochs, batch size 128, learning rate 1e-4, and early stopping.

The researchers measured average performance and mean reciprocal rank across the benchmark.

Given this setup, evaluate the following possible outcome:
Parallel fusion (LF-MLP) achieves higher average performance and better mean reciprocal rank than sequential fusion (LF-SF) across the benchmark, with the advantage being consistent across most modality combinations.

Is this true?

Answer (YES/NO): YES